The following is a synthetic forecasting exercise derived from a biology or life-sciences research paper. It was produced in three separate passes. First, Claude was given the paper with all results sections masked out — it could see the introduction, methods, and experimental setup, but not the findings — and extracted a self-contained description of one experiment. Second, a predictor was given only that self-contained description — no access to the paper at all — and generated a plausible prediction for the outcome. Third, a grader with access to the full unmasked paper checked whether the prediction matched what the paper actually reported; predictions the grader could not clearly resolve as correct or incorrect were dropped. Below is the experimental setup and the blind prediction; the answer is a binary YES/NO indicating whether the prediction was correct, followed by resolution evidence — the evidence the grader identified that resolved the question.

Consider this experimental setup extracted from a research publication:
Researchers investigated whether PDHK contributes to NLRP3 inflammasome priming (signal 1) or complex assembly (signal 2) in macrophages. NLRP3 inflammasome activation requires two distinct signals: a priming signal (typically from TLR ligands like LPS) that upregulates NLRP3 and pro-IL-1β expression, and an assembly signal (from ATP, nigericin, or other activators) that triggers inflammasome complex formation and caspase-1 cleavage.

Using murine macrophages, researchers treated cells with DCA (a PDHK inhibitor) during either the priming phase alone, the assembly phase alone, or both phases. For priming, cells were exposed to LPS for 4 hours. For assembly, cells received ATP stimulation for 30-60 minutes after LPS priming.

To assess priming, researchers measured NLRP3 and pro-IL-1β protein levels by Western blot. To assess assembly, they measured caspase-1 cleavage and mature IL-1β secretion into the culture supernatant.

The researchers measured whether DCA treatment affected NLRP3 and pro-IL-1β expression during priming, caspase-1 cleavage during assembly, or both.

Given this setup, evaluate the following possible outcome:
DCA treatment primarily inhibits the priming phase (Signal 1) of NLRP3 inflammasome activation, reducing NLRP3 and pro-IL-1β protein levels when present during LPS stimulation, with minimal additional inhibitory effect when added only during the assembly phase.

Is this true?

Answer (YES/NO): NO